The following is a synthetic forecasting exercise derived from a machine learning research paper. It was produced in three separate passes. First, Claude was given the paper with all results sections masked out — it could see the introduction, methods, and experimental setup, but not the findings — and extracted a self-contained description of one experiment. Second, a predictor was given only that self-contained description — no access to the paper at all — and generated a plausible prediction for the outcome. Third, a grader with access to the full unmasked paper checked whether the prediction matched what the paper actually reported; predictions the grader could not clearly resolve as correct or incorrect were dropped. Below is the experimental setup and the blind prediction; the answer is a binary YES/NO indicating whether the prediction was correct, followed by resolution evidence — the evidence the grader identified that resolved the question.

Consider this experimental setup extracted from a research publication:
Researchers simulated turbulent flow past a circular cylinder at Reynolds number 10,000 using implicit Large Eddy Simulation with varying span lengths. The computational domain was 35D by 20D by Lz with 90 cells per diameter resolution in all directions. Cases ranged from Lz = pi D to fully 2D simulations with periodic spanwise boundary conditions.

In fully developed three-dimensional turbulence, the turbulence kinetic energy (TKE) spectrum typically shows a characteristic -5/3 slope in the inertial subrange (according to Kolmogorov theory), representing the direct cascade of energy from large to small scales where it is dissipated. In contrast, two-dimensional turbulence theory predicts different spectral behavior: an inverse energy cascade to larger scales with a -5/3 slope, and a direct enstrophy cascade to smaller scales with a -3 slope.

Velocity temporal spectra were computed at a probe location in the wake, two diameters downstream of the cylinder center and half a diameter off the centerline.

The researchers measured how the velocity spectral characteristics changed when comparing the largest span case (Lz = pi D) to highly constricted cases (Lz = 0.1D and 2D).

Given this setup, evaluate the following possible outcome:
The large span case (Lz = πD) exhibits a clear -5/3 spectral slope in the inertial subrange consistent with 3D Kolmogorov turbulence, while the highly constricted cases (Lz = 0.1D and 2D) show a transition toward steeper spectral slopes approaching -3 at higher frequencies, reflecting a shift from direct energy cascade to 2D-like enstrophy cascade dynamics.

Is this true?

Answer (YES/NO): NO